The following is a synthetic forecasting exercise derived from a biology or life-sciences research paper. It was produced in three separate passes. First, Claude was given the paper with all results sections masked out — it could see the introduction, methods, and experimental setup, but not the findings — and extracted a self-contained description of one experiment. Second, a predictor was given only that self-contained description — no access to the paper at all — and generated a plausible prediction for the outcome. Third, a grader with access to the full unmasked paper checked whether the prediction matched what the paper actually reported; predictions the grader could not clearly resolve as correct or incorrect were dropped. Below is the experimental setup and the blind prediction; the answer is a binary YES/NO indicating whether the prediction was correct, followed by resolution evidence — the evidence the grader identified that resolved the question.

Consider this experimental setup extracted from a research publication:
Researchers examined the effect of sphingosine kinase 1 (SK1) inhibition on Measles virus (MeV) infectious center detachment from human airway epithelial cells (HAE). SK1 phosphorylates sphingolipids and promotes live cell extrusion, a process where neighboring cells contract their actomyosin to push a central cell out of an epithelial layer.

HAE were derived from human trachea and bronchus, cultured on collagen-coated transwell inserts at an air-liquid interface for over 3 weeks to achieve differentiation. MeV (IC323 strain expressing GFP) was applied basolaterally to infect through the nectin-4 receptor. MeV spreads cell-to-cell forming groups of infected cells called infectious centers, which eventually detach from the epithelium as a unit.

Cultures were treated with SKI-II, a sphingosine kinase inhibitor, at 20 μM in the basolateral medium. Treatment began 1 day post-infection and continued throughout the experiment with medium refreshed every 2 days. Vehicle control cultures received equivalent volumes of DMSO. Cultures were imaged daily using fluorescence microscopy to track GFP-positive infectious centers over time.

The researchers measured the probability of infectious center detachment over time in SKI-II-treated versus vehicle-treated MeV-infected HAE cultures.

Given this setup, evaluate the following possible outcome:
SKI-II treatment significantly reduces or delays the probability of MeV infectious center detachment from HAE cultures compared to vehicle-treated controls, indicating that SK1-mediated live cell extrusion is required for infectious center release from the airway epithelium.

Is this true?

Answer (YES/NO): YES